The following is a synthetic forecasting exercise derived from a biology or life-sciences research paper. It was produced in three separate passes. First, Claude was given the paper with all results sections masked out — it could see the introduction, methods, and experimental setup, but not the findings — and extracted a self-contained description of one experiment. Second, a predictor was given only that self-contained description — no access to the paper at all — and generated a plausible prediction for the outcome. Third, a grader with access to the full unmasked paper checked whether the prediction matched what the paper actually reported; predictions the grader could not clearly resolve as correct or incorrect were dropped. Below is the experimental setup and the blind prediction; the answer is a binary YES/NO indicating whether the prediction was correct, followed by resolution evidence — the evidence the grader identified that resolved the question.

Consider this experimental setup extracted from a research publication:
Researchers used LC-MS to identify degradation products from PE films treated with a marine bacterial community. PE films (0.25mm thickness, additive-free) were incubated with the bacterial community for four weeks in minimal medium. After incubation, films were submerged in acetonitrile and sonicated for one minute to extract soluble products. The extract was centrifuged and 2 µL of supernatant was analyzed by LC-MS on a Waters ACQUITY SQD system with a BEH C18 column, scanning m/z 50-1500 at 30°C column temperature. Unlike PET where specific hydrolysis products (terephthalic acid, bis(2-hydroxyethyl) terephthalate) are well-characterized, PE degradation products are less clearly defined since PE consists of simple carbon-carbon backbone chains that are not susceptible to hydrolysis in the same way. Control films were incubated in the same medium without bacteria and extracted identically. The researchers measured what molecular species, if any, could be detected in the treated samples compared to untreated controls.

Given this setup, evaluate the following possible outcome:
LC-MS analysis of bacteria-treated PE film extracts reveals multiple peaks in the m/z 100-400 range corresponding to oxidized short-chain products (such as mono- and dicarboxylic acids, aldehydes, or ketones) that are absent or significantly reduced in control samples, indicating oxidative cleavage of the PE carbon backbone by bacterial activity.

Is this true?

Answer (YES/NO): NO